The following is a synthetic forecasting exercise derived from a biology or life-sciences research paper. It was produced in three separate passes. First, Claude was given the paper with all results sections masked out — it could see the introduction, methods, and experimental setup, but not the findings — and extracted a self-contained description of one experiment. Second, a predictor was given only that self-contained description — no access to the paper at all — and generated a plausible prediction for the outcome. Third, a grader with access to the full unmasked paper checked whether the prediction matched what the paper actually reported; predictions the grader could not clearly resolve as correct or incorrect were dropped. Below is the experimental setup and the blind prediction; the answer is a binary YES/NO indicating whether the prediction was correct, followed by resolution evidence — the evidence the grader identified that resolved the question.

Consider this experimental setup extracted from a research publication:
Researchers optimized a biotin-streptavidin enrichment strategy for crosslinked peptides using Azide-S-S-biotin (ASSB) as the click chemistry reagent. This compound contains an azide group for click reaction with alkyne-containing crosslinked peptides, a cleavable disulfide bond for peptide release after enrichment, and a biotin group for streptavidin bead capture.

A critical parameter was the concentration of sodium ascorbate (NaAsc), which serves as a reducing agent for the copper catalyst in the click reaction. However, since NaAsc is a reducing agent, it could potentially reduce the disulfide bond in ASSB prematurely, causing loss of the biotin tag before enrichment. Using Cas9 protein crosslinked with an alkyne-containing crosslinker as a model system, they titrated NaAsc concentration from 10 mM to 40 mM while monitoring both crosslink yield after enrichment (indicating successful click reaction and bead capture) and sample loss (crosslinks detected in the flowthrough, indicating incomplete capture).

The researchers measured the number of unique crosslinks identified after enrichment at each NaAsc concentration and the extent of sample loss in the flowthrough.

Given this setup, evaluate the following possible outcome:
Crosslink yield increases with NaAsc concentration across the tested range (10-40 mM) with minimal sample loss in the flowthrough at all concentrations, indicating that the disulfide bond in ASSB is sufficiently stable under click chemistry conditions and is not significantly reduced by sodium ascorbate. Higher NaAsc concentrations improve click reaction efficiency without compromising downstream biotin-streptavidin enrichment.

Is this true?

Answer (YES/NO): NO